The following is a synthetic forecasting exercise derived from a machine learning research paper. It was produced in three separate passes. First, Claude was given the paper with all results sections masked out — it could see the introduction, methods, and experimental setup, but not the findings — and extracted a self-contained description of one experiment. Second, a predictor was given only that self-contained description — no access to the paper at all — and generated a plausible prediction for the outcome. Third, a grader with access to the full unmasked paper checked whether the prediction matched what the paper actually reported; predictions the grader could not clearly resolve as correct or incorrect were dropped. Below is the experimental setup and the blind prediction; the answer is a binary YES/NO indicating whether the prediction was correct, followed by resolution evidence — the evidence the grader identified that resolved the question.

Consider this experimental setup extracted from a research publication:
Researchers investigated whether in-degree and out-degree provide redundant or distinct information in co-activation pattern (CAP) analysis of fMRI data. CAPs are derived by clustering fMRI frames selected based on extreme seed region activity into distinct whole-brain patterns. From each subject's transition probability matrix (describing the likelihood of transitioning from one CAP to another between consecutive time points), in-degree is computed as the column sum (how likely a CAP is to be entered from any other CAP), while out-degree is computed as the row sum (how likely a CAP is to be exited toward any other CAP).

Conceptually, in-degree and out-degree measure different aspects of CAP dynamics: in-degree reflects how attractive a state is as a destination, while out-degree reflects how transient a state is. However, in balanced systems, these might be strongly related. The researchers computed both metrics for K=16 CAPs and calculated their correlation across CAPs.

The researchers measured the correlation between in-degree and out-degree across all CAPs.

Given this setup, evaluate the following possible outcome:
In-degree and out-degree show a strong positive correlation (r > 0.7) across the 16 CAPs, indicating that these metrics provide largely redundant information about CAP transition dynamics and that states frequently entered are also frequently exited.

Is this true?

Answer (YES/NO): YES